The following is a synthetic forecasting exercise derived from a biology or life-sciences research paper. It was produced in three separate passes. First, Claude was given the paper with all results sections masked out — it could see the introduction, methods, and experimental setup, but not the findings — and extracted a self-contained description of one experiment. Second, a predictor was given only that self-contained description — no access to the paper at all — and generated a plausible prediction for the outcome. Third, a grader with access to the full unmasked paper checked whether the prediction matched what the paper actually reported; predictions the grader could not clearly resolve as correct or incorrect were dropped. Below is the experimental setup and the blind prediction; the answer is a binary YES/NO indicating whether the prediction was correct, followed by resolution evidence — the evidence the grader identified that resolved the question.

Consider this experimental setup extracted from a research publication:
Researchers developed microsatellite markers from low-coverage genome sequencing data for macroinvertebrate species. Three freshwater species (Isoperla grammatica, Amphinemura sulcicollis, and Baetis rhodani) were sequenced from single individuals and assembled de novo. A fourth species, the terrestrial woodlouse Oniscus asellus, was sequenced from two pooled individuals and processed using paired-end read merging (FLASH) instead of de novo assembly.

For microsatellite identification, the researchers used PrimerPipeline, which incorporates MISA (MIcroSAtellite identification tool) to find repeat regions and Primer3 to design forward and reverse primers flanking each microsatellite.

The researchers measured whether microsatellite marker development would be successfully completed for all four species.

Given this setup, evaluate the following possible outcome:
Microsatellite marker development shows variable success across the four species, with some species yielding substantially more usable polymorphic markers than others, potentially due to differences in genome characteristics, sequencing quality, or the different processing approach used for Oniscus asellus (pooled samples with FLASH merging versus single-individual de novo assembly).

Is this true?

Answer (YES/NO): YES